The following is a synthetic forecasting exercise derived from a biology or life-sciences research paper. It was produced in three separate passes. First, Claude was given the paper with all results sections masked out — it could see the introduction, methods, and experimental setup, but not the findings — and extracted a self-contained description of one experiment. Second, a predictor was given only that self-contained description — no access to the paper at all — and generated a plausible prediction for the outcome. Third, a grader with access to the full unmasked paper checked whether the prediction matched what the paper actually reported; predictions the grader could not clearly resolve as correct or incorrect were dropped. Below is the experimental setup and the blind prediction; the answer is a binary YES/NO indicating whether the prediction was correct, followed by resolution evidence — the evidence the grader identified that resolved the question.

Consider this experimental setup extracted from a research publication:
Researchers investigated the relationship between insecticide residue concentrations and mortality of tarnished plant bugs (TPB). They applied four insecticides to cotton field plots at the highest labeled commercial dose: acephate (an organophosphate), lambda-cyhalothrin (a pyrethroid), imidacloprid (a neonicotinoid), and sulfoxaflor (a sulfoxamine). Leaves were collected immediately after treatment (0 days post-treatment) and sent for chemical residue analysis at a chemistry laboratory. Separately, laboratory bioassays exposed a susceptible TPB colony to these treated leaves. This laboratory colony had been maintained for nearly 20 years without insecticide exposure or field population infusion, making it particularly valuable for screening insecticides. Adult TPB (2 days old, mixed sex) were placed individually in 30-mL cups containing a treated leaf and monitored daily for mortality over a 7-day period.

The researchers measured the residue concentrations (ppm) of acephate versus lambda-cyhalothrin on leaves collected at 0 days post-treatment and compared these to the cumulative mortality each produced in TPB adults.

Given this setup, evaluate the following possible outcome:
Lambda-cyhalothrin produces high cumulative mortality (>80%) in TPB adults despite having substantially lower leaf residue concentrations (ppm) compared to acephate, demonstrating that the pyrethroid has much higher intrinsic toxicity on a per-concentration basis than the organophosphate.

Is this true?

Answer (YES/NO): NO